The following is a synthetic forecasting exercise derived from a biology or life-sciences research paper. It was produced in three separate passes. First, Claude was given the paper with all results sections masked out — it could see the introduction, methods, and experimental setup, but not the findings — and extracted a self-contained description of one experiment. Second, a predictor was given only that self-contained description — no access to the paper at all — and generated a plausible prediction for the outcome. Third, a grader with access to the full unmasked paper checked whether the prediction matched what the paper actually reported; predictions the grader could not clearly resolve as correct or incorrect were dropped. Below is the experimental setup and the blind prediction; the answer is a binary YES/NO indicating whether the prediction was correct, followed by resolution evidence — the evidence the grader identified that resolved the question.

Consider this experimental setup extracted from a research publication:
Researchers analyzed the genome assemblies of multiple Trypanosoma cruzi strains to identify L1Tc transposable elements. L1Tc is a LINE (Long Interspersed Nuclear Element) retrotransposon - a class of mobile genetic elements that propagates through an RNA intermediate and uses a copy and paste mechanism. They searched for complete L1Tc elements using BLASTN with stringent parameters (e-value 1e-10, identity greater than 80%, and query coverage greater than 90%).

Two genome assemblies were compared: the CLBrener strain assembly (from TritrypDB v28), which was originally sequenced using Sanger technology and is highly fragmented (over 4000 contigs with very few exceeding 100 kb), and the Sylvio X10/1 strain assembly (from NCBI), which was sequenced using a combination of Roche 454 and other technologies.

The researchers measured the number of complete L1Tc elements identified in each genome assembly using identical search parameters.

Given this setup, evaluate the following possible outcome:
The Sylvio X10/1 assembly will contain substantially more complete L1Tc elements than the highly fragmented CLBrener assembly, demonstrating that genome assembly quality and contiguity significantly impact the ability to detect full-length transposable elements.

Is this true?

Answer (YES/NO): YES